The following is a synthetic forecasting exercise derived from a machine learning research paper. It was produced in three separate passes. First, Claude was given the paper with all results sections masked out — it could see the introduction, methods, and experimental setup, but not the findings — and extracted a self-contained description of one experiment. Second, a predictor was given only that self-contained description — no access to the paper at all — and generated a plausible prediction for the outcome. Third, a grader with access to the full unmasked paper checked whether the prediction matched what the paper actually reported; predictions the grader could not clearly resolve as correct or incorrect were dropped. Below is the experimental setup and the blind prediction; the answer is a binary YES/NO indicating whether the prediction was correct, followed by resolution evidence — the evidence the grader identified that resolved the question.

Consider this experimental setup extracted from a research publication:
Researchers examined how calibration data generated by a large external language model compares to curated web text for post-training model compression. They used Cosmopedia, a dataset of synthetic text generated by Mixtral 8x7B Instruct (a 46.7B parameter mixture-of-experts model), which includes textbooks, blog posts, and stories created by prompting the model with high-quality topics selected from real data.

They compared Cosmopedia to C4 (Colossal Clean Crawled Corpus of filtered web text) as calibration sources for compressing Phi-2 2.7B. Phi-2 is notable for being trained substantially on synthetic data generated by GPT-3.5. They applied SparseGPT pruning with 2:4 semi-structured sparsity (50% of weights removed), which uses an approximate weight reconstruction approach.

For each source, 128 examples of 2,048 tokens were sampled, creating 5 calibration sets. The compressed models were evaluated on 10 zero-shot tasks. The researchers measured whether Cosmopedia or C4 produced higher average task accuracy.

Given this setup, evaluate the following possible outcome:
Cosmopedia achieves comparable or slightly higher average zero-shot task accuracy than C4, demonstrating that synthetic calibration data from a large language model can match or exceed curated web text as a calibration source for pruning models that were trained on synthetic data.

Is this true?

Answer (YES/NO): NO